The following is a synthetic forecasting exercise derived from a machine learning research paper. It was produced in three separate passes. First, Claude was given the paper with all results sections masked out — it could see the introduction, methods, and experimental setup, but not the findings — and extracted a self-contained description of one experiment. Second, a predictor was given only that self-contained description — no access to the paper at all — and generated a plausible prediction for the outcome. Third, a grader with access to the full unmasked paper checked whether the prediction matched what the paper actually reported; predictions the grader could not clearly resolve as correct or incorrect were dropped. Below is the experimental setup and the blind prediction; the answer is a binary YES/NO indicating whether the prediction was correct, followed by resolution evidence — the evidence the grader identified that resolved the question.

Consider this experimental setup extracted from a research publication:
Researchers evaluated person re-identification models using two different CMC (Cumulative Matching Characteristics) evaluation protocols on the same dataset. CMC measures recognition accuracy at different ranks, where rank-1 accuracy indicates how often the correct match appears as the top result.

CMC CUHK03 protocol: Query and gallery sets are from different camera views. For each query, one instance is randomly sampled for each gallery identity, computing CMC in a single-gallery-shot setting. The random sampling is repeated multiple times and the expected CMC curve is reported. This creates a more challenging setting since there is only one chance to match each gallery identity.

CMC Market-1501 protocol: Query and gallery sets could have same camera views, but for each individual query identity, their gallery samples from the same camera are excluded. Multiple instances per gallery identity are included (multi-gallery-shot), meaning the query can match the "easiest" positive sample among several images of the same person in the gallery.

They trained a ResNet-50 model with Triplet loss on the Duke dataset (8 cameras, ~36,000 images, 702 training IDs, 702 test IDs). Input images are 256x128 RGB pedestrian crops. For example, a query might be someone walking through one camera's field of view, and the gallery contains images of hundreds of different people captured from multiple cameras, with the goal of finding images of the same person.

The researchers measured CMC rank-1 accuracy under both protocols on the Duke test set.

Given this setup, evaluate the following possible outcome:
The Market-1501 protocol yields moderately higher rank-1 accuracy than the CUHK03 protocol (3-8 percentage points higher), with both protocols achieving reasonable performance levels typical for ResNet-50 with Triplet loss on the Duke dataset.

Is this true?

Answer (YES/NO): NO